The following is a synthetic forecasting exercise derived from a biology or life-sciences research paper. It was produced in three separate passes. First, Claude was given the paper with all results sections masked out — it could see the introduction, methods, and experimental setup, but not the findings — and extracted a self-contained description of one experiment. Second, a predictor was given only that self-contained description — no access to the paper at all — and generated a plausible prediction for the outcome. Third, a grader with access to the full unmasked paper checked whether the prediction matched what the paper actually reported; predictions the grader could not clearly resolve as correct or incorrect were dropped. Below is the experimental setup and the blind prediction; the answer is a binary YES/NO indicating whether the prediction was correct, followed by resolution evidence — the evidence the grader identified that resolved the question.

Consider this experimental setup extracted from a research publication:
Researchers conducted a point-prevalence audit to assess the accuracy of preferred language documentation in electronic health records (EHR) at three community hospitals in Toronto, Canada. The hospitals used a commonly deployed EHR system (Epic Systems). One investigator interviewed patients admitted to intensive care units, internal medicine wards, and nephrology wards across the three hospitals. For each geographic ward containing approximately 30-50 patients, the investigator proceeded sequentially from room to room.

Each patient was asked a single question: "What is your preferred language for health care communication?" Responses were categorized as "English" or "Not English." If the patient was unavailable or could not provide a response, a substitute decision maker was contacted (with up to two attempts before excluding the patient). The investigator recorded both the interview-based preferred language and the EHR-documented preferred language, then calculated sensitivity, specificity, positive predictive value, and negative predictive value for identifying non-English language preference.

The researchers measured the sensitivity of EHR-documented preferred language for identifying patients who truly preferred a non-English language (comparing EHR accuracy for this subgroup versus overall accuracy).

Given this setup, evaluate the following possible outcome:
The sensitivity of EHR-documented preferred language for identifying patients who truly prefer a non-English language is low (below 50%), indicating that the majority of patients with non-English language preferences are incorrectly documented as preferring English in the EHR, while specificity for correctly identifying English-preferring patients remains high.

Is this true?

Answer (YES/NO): NO